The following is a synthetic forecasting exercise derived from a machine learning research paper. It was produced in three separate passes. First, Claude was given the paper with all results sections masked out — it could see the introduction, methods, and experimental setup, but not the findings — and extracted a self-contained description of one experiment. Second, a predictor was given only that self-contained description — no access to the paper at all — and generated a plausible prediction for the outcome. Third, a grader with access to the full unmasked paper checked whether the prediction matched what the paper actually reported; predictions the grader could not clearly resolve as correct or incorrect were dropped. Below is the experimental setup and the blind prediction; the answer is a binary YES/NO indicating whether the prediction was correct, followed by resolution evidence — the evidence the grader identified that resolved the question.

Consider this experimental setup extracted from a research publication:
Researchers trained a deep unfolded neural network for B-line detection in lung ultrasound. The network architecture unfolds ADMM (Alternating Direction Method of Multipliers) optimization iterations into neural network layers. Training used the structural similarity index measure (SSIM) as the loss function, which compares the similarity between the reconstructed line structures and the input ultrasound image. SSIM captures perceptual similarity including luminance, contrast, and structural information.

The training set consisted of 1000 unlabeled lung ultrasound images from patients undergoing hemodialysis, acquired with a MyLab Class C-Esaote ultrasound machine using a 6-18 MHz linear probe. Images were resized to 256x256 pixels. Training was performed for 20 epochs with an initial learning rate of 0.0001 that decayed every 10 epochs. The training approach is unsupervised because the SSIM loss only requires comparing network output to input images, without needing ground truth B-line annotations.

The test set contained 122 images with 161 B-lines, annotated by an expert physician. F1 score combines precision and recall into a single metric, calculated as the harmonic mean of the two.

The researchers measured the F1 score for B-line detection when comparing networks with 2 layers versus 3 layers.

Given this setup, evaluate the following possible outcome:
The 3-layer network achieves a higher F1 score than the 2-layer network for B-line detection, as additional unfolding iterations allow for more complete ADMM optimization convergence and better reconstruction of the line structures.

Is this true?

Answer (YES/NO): YES